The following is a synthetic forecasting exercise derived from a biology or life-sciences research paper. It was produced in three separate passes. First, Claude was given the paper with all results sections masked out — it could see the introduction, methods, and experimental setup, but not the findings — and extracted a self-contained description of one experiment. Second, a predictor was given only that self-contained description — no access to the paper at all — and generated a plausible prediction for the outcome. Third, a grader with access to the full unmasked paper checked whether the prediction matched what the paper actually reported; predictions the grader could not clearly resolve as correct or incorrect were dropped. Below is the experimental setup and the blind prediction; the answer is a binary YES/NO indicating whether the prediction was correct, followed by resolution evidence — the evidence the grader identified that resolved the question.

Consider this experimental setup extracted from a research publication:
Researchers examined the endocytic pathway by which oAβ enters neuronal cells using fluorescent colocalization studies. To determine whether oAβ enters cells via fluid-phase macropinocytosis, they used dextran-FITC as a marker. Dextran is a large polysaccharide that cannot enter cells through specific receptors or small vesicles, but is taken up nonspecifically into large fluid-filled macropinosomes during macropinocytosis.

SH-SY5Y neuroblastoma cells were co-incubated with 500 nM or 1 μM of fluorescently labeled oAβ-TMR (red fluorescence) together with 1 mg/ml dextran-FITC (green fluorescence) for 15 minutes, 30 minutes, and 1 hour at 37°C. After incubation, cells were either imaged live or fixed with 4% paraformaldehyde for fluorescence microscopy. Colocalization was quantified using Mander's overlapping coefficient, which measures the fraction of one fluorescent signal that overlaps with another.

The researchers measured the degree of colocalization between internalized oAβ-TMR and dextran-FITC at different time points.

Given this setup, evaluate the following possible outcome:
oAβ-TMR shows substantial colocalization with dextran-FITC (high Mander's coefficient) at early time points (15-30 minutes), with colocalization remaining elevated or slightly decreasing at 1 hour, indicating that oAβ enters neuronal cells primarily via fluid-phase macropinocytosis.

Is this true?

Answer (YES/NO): NO